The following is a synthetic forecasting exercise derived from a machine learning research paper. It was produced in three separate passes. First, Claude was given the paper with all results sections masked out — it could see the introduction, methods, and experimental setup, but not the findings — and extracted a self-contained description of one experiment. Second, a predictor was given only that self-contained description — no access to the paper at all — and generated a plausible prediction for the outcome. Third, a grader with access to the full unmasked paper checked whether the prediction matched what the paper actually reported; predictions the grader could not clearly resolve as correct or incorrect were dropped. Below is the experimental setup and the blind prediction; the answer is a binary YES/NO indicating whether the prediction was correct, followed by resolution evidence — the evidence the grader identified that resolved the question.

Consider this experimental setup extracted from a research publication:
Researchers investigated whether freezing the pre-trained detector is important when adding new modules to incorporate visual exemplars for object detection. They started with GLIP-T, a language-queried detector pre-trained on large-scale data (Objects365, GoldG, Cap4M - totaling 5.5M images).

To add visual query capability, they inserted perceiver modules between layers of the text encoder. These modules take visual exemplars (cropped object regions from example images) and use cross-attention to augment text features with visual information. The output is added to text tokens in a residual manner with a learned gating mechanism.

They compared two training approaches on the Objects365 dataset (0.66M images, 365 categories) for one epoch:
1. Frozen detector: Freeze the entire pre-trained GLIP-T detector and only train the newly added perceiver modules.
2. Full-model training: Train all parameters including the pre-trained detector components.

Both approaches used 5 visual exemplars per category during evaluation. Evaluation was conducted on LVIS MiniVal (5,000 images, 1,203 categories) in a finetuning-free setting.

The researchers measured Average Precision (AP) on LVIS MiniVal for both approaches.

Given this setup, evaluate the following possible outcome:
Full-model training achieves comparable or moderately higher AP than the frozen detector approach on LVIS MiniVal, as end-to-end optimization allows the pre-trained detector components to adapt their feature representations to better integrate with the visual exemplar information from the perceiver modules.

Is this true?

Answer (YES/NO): NO